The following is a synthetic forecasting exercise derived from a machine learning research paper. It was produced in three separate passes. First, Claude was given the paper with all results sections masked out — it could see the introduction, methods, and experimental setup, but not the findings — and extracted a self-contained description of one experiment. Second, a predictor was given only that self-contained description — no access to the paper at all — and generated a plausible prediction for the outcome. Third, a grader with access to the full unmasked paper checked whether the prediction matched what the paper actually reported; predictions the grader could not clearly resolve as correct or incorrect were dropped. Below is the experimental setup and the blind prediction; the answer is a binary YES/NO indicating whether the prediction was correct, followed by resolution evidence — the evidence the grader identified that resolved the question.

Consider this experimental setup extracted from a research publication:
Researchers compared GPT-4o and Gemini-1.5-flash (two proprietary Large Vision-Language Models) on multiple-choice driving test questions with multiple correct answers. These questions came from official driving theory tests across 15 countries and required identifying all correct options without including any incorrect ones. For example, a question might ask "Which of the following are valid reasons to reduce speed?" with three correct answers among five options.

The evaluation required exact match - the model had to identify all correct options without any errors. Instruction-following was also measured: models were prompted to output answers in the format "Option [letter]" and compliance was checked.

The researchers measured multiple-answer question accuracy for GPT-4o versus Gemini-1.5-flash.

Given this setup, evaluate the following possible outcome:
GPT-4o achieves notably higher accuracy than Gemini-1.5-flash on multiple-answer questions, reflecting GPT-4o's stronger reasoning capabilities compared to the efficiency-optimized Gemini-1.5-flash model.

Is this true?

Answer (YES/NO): NO